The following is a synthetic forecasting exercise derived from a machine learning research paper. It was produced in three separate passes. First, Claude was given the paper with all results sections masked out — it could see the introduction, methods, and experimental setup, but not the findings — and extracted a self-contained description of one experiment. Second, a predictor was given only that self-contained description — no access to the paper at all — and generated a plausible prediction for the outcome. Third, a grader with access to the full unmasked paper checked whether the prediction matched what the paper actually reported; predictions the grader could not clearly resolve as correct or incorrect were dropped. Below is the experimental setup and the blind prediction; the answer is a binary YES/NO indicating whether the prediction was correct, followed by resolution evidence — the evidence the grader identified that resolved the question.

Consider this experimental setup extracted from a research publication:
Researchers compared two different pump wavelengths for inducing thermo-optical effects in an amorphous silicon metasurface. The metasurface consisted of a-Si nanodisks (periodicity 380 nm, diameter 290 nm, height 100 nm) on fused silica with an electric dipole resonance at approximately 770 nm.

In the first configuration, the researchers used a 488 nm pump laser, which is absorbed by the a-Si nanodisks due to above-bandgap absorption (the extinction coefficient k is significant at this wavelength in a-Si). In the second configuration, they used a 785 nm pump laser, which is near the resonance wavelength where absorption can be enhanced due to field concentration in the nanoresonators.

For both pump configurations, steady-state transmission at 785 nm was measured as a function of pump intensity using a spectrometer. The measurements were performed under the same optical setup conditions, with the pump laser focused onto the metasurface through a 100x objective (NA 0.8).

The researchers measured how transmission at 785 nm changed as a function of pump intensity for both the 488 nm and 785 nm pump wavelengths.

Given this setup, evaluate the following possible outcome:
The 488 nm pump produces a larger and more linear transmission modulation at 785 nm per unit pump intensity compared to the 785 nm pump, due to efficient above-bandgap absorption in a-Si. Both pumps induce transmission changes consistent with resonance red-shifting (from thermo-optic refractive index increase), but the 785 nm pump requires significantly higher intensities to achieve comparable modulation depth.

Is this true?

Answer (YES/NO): YES